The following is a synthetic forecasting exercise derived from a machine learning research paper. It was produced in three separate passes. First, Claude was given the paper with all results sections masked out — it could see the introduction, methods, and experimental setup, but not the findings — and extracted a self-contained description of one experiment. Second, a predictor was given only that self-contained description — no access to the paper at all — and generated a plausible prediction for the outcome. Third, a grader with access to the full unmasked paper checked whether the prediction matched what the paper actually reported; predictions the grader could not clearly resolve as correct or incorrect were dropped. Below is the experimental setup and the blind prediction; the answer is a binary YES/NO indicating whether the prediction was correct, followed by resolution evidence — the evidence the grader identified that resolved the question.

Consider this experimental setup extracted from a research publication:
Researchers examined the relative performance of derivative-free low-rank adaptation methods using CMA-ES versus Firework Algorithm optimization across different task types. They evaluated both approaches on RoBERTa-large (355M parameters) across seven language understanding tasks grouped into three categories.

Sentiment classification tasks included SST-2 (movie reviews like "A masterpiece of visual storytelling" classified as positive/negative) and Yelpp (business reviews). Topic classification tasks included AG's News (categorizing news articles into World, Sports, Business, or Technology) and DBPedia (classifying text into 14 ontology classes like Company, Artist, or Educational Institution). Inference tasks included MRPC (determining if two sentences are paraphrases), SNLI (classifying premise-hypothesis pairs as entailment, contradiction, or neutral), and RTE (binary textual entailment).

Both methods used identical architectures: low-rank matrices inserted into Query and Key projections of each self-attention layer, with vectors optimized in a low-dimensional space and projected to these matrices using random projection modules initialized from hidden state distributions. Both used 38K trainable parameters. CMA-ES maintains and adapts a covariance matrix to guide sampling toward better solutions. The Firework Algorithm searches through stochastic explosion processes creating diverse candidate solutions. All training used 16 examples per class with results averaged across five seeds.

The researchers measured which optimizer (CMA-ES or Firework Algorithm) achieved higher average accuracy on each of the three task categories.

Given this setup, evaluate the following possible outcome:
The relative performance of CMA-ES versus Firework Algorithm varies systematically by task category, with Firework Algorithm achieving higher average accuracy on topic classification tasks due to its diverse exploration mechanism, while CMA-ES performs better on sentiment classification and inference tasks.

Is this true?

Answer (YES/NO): NO